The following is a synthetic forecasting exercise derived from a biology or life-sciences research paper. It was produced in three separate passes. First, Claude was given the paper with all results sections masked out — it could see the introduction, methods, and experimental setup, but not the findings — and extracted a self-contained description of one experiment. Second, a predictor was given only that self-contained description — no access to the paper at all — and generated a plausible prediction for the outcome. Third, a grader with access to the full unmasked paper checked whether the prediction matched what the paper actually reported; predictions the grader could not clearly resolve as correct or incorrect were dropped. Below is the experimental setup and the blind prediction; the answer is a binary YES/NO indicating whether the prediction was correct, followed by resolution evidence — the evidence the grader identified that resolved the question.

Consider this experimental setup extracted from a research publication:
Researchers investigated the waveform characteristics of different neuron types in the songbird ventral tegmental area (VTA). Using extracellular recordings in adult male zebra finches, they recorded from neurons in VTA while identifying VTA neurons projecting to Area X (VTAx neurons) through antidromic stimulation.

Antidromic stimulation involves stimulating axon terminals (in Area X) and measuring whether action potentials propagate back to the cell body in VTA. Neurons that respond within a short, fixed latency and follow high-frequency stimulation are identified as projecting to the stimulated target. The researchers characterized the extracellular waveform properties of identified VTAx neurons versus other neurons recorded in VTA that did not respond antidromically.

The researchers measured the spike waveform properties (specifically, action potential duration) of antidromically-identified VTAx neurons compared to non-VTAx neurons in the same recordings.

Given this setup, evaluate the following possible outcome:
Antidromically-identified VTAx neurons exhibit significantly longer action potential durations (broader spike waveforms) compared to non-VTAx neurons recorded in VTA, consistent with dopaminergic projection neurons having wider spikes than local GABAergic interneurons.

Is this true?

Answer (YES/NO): YES